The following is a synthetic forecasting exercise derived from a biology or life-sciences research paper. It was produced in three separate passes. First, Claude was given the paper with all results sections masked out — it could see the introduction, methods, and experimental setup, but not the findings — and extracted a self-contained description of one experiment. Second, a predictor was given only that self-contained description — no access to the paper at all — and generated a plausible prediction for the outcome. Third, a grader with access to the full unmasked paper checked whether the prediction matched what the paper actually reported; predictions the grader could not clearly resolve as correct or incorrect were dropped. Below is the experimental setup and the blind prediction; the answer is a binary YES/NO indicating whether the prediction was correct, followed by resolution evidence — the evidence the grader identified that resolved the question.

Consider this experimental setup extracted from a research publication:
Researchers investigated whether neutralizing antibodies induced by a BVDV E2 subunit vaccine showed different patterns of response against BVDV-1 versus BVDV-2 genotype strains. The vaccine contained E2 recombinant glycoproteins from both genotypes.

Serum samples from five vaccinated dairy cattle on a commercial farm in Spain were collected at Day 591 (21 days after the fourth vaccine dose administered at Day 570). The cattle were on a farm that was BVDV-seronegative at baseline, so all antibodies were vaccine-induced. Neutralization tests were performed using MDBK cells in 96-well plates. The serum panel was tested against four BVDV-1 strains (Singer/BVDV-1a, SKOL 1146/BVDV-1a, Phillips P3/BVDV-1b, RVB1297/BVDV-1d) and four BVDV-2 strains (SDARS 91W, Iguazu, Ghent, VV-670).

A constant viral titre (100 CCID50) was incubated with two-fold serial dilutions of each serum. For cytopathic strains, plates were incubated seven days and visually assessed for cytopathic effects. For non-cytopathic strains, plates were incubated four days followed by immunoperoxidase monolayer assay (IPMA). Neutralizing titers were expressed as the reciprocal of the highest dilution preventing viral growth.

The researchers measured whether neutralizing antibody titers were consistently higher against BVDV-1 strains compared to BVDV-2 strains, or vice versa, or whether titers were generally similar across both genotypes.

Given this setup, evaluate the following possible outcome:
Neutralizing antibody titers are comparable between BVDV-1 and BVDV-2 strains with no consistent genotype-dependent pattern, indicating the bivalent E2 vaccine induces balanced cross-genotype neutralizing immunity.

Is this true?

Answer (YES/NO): YES